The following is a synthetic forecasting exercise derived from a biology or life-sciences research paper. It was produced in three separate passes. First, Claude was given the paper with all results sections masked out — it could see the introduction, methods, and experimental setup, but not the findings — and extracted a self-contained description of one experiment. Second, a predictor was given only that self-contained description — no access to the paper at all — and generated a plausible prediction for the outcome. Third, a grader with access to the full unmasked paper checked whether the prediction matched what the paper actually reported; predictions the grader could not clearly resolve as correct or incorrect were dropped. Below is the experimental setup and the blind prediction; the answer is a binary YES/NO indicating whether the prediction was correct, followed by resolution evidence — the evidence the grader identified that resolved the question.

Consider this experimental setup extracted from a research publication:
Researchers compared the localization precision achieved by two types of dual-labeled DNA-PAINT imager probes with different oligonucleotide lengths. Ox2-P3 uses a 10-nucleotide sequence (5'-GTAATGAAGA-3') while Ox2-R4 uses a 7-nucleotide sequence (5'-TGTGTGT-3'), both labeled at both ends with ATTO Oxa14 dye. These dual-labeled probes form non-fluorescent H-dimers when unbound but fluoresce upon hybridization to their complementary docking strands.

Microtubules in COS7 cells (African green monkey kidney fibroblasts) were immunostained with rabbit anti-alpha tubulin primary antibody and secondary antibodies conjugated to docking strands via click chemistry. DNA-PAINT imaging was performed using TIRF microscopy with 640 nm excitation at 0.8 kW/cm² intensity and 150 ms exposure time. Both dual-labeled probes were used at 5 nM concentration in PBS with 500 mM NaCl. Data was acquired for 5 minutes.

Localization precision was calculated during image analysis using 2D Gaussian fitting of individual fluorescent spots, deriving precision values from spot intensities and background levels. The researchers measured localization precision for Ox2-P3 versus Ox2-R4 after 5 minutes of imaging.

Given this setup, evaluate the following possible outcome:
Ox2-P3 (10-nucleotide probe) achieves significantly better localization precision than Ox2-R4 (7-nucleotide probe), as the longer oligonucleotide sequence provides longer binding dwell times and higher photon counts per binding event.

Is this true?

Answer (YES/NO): NO